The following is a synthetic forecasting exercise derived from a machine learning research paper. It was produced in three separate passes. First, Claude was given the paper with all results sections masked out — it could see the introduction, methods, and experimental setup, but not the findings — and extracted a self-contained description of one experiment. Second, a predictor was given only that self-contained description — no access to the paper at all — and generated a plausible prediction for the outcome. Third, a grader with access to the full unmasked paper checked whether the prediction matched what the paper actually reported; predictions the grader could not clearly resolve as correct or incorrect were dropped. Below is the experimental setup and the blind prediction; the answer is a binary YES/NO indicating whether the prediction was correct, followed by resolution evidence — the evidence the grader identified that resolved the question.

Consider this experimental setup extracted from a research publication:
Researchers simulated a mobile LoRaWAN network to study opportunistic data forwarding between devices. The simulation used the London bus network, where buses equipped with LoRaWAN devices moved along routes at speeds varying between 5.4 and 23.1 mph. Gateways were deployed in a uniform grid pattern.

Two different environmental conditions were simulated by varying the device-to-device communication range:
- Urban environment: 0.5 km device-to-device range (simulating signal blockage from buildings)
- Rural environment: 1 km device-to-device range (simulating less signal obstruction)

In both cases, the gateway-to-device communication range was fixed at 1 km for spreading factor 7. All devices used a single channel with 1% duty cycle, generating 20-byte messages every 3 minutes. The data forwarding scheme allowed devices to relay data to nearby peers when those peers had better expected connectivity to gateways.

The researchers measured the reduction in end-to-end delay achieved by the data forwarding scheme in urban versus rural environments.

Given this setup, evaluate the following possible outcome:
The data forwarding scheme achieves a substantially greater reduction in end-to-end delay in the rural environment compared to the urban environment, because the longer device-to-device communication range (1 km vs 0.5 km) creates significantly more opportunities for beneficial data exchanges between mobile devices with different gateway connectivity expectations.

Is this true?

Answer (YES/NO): NO